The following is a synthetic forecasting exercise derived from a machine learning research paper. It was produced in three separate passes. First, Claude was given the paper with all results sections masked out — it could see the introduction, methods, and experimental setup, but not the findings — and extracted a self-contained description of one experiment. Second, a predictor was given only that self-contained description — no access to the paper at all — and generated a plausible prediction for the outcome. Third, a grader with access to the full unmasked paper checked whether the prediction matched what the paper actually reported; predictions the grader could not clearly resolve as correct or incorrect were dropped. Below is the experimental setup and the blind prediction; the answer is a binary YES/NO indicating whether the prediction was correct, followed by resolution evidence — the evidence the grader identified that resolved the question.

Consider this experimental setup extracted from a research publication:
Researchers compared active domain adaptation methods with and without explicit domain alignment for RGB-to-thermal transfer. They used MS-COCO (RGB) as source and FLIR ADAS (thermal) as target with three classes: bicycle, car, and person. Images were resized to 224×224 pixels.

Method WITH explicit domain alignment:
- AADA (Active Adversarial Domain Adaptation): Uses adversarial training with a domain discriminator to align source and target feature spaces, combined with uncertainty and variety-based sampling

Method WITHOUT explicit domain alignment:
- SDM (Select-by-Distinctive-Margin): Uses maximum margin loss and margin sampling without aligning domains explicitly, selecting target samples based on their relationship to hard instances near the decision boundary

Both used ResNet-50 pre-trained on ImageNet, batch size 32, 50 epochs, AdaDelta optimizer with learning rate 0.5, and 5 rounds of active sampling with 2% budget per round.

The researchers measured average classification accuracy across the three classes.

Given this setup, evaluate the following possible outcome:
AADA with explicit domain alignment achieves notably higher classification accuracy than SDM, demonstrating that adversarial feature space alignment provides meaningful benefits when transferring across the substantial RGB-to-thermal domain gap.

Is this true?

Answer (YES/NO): NO